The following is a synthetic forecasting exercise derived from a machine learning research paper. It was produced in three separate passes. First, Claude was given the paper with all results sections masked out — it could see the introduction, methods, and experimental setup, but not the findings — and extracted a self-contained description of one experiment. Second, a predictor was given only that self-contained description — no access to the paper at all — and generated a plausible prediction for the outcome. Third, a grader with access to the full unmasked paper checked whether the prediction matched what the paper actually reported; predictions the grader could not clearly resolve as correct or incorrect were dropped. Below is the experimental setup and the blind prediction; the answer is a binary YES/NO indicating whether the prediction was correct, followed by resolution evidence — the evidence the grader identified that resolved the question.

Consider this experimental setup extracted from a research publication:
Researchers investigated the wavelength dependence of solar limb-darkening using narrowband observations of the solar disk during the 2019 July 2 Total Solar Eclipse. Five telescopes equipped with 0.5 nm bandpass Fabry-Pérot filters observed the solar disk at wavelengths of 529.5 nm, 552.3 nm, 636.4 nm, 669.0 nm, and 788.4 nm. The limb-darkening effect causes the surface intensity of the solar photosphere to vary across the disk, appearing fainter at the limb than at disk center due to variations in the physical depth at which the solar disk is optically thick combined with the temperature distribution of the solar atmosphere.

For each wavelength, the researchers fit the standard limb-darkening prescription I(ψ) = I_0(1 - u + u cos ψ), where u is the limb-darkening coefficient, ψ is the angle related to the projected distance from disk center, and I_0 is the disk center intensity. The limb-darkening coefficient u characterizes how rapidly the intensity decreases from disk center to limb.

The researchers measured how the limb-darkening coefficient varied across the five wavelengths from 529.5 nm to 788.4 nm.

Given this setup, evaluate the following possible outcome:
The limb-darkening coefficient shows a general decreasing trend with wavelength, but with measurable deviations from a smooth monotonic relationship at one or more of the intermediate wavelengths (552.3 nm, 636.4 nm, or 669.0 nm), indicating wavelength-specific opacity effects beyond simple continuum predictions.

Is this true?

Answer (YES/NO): NO